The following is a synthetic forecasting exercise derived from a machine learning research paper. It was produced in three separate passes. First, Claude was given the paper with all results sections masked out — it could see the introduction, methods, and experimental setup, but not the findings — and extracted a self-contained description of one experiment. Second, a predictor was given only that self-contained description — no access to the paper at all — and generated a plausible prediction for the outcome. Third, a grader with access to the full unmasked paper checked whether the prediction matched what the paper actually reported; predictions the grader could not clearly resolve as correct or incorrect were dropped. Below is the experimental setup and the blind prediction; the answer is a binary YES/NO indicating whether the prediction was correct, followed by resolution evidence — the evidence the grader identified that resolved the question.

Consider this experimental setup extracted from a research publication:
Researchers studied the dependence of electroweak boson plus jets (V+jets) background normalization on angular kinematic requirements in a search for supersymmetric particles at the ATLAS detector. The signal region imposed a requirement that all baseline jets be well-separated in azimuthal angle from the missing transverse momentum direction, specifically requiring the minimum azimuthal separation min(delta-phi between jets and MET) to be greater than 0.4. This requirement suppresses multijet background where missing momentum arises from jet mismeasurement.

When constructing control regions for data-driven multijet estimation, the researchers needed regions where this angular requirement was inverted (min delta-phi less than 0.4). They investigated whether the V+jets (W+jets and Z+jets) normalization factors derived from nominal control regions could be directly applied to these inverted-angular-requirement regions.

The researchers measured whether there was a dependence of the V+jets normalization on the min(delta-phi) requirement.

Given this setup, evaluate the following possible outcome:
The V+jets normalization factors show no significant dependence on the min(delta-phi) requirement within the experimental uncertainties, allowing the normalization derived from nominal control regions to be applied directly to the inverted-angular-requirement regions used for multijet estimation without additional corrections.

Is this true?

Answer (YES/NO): NO